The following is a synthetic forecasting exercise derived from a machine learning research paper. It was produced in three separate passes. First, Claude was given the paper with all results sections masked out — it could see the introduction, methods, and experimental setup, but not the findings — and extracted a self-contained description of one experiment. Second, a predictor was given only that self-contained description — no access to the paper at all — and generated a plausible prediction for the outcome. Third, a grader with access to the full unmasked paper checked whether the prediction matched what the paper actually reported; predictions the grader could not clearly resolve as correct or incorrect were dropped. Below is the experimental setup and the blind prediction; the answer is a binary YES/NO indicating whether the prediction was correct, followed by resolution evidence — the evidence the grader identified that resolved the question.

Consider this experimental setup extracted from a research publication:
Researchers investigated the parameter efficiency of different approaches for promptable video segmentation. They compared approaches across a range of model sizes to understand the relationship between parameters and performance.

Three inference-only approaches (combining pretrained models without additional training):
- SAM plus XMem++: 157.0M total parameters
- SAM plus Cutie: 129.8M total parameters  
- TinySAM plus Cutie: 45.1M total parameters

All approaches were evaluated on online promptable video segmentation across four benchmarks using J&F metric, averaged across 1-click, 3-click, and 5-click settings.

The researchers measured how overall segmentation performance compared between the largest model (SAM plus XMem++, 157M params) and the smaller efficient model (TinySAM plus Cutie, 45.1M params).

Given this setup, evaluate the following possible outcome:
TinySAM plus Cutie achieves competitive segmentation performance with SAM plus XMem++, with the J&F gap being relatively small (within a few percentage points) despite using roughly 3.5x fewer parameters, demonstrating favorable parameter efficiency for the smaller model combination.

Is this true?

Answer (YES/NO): NO